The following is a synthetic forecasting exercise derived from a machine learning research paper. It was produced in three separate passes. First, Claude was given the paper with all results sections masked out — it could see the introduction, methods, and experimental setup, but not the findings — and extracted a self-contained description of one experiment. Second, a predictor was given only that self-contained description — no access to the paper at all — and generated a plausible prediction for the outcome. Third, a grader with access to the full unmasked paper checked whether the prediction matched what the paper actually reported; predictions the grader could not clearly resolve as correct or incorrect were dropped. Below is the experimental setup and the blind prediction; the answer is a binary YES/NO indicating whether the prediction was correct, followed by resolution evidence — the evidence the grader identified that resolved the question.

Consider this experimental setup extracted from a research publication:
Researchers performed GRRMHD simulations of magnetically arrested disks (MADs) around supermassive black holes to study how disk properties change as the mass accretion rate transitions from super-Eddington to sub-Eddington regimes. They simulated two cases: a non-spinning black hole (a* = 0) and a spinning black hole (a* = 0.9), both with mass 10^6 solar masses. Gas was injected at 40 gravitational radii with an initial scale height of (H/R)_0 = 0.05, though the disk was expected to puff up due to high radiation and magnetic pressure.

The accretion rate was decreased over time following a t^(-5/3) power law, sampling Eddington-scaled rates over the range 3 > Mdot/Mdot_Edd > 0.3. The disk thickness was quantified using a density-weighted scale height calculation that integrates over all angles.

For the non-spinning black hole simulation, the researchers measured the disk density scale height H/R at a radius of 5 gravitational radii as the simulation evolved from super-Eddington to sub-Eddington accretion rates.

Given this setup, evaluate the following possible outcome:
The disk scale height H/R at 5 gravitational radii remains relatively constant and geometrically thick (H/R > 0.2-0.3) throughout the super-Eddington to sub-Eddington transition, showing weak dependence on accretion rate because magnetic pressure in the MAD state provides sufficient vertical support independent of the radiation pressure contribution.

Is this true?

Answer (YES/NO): NO